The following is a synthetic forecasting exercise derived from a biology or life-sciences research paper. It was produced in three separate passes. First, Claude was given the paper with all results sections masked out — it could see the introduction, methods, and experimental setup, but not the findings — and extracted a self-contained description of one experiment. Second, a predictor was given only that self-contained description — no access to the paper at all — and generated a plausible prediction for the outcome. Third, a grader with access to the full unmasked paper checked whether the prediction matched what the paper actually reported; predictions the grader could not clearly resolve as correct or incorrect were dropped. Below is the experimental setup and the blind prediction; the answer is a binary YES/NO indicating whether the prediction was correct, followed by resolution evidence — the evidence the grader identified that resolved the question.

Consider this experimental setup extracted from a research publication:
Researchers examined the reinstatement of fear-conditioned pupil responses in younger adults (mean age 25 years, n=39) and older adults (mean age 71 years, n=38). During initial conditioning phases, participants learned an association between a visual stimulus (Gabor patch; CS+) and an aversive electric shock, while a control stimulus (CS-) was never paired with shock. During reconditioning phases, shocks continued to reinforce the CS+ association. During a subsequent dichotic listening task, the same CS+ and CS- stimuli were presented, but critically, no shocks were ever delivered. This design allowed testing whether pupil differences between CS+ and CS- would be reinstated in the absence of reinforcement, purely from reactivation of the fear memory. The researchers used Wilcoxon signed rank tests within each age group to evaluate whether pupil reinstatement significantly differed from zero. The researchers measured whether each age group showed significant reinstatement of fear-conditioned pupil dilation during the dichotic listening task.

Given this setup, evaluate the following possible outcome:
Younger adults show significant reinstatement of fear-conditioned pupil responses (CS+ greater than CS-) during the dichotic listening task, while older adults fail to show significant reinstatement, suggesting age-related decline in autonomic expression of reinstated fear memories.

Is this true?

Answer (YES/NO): YES